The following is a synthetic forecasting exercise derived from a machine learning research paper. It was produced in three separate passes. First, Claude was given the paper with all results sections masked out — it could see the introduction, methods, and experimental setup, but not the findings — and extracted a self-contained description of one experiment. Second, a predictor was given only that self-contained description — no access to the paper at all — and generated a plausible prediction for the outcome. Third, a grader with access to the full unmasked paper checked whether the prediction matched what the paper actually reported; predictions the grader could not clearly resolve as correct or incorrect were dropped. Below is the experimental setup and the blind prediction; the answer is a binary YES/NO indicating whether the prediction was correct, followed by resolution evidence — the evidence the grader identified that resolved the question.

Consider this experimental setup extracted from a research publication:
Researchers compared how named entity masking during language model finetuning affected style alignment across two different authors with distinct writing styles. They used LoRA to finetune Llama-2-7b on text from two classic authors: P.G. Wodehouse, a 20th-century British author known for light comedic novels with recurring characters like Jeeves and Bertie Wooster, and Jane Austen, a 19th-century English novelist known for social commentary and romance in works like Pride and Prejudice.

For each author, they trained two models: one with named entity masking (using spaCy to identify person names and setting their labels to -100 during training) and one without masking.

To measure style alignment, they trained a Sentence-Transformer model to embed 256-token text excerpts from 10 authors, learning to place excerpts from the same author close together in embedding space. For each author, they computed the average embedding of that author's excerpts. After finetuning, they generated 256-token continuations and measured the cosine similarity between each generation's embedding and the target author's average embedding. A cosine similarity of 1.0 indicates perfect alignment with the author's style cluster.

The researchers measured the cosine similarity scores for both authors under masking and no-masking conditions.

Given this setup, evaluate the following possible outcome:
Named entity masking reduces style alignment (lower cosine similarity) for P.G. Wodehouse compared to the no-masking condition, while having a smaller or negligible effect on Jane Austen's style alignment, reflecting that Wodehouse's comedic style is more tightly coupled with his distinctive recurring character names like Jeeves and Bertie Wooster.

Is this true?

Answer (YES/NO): NO